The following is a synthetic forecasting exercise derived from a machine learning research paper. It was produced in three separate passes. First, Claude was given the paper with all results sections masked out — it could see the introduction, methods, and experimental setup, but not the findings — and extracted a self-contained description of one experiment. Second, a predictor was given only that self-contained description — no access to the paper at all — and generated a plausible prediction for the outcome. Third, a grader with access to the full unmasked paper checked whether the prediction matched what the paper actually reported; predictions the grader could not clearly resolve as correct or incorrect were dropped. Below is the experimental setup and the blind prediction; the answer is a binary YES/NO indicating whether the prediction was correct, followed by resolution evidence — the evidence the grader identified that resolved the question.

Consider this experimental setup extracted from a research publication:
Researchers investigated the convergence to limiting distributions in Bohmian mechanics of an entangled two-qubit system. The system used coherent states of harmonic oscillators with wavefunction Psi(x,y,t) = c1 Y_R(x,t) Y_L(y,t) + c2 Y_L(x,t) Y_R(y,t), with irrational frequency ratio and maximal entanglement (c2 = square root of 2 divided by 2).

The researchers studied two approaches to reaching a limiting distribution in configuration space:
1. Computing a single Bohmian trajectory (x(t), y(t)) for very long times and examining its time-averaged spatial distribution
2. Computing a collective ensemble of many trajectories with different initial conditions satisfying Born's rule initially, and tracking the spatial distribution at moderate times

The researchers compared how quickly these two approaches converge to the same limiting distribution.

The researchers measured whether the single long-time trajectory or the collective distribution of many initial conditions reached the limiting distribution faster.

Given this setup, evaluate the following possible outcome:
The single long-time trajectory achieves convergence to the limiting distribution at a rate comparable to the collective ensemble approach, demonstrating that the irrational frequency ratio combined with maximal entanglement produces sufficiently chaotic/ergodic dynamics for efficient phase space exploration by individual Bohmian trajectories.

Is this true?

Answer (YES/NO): NO